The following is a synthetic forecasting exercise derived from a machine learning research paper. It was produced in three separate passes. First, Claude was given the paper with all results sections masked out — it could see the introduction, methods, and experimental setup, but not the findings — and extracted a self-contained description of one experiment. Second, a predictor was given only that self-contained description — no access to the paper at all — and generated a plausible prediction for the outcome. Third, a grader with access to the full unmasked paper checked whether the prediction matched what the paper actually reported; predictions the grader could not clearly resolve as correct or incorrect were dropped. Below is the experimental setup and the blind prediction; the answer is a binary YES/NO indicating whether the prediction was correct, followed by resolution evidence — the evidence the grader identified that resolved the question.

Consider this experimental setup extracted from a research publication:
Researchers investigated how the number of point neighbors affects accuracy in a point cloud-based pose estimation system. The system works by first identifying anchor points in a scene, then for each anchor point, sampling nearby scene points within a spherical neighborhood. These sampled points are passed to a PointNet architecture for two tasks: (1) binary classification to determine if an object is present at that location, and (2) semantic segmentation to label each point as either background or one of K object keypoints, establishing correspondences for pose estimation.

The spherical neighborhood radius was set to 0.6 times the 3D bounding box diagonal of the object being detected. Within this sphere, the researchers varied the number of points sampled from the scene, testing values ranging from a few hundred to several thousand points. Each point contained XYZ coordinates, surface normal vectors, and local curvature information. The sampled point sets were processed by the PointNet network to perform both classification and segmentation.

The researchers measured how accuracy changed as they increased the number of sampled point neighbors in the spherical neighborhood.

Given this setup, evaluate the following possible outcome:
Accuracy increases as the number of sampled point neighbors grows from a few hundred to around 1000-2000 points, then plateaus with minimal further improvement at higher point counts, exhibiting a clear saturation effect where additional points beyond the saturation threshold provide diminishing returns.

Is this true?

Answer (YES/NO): YES